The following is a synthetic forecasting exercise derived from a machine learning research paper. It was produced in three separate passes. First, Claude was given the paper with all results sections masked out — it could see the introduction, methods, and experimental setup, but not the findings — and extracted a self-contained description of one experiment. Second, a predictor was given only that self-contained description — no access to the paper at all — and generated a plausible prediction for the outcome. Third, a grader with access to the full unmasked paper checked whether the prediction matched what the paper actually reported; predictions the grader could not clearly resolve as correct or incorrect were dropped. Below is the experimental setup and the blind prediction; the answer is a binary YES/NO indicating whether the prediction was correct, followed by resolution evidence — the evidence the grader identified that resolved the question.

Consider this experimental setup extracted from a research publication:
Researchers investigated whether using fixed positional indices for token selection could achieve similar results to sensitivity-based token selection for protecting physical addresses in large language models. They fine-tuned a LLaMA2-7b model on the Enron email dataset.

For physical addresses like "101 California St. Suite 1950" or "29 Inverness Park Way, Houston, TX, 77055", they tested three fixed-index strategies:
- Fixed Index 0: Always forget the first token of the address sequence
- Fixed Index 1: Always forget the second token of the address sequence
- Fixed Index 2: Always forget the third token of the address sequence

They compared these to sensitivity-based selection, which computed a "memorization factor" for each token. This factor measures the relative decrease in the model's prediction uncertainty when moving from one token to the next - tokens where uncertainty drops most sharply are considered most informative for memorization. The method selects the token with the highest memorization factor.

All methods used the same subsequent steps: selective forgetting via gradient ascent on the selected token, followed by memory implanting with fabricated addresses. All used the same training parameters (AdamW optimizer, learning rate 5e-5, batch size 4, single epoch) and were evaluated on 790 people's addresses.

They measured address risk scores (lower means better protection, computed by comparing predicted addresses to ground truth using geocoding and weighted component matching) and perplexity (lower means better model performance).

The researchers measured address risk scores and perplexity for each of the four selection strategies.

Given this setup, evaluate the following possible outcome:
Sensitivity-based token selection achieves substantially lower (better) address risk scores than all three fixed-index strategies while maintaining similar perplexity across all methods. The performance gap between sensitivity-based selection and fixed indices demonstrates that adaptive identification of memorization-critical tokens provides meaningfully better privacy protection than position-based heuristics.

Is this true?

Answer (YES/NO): NO